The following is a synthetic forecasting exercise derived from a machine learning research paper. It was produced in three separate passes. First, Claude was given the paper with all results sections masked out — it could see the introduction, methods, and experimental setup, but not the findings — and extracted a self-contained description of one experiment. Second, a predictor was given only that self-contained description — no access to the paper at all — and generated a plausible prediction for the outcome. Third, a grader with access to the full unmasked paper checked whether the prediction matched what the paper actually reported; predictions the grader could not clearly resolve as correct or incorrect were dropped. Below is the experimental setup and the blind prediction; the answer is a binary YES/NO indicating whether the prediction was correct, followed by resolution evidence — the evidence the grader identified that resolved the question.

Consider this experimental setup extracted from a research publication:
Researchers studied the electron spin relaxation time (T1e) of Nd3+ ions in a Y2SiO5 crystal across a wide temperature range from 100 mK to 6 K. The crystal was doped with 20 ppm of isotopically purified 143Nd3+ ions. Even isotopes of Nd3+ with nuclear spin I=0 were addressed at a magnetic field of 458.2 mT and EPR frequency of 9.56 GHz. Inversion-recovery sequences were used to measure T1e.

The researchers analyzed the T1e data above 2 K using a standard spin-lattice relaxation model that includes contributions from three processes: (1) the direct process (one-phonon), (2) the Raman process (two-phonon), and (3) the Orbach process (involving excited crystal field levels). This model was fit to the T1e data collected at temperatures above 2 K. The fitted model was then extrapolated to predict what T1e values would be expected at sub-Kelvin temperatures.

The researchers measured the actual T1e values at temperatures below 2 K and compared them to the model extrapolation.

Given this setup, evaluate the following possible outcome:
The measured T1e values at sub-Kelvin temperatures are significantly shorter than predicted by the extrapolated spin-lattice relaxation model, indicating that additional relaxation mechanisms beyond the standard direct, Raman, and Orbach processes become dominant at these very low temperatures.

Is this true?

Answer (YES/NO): NO